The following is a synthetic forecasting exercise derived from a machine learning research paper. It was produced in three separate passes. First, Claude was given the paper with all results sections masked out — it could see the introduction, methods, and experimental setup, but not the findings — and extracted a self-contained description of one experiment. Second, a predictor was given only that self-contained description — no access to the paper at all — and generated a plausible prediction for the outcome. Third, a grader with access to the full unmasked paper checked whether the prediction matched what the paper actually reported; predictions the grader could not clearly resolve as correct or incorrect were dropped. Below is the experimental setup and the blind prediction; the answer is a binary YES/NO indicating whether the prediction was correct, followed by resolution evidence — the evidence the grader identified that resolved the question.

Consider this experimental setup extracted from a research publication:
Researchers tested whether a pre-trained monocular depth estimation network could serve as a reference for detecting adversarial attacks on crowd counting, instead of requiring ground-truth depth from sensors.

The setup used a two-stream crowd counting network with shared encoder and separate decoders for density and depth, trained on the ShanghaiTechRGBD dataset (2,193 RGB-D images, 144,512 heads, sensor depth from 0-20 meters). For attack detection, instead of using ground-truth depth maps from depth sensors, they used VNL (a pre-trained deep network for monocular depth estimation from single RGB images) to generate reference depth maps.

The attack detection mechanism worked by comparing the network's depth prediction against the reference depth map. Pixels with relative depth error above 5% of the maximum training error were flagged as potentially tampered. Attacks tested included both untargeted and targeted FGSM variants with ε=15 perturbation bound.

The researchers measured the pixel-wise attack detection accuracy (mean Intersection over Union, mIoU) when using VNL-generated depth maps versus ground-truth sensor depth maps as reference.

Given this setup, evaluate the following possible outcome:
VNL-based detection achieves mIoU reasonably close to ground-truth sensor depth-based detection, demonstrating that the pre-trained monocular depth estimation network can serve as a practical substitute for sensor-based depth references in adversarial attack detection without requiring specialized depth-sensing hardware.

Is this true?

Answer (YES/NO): YES